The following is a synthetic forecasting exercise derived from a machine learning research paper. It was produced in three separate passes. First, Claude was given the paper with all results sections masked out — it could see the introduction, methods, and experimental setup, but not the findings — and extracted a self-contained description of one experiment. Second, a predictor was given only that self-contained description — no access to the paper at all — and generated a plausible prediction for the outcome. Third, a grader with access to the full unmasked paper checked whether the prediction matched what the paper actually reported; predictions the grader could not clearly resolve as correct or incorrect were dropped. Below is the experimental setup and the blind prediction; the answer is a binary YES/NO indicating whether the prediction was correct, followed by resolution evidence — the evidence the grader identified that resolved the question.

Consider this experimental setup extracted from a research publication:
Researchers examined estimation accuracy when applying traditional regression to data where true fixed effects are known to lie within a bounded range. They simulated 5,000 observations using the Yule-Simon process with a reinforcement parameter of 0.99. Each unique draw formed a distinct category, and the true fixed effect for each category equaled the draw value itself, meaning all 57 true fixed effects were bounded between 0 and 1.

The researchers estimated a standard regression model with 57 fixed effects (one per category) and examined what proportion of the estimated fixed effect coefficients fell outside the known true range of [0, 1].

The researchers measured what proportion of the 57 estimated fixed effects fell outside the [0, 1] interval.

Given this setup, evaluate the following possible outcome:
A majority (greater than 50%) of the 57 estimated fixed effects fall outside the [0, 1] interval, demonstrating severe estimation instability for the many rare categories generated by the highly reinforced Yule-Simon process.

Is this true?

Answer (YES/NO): NO